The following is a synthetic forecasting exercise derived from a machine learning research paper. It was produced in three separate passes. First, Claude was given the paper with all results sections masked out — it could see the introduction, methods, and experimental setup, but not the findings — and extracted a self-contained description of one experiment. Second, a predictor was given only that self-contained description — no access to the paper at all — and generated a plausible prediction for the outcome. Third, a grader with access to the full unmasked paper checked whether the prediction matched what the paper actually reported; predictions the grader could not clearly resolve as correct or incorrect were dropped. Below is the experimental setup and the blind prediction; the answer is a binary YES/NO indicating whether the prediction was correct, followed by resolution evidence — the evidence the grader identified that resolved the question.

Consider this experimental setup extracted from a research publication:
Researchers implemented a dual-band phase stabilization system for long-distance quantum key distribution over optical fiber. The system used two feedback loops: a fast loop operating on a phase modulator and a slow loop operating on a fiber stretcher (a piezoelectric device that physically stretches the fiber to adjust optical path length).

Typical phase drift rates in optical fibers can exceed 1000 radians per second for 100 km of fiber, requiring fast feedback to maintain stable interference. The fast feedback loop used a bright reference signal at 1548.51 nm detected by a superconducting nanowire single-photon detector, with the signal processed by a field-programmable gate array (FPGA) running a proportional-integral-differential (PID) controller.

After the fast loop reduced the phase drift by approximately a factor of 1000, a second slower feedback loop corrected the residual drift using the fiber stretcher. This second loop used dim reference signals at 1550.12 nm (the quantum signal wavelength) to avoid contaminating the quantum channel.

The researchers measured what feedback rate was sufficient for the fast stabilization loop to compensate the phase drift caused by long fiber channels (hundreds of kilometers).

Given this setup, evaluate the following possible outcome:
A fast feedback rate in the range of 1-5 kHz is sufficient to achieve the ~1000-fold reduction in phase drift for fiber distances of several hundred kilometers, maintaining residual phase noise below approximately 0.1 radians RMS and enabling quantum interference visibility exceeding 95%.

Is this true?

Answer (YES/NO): NO